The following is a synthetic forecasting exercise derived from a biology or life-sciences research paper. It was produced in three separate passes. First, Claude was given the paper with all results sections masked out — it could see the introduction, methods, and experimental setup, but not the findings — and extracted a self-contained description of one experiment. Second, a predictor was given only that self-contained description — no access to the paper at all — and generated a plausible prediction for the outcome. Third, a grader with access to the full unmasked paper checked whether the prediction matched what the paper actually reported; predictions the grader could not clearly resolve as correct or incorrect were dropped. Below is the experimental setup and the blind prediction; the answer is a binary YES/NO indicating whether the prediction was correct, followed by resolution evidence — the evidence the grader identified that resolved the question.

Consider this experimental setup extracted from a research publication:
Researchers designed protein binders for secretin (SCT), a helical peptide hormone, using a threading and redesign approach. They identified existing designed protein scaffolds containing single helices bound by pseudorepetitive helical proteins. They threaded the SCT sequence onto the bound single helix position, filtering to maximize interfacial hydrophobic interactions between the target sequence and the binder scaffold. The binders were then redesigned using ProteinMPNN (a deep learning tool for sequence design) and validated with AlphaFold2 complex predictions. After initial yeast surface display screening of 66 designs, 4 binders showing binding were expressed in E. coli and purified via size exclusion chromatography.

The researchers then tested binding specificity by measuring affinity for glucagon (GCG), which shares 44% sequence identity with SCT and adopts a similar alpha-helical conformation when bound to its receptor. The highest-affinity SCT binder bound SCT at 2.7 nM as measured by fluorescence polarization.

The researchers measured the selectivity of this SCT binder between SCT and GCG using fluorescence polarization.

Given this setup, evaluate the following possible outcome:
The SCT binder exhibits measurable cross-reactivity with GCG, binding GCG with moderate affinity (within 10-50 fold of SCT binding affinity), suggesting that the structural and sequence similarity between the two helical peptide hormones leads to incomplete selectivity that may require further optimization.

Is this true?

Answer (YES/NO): NO